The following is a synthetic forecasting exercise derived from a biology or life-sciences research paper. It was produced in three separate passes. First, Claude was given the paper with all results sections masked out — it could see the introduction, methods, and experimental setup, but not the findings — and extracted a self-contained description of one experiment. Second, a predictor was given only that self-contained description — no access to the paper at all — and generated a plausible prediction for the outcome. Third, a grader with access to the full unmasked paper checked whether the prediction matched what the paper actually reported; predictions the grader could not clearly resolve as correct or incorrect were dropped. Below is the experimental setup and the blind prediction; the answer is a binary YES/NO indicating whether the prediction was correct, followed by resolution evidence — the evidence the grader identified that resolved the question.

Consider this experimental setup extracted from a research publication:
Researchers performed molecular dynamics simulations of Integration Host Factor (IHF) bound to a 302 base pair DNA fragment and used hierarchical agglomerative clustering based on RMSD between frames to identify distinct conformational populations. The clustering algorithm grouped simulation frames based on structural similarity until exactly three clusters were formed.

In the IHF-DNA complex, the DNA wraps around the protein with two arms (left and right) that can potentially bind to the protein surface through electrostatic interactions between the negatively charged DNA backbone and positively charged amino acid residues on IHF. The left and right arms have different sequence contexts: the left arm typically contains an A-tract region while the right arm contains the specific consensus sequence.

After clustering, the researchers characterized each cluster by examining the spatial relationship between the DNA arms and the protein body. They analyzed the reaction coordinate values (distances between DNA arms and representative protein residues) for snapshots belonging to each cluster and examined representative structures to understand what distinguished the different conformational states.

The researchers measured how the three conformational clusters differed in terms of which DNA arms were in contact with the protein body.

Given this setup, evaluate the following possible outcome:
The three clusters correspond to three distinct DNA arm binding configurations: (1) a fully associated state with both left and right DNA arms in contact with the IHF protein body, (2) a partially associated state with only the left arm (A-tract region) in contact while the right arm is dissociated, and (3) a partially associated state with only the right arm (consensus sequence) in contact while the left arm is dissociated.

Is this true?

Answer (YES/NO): NO